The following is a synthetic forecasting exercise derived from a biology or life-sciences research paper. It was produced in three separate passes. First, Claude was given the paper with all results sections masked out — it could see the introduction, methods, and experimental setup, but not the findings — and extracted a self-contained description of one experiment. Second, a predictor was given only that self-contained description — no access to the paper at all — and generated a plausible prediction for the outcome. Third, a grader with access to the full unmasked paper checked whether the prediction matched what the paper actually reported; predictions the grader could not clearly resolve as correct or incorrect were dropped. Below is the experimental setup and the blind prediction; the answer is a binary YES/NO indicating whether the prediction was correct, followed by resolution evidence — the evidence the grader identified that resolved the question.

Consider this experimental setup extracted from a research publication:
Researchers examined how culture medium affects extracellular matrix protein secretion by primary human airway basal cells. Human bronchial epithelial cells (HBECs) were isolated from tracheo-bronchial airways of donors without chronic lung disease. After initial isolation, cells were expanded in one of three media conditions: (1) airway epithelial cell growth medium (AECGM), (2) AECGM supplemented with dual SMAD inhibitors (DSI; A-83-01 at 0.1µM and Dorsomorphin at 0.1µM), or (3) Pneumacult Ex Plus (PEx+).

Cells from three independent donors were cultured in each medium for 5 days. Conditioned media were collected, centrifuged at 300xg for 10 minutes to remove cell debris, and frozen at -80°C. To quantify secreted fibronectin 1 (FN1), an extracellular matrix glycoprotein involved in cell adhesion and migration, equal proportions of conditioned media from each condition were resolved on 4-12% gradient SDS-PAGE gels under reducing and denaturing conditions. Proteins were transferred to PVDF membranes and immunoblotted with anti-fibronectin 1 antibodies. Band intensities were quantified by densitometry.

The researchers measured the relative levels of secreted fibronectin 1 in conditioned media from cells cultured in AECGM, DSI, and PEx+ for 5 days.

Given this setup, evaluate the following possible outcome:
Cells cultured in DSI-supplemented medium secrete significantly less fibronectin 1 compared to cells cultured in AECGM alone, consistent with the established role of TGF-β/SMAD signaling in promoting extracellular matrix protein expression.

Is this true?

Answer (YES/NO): YES